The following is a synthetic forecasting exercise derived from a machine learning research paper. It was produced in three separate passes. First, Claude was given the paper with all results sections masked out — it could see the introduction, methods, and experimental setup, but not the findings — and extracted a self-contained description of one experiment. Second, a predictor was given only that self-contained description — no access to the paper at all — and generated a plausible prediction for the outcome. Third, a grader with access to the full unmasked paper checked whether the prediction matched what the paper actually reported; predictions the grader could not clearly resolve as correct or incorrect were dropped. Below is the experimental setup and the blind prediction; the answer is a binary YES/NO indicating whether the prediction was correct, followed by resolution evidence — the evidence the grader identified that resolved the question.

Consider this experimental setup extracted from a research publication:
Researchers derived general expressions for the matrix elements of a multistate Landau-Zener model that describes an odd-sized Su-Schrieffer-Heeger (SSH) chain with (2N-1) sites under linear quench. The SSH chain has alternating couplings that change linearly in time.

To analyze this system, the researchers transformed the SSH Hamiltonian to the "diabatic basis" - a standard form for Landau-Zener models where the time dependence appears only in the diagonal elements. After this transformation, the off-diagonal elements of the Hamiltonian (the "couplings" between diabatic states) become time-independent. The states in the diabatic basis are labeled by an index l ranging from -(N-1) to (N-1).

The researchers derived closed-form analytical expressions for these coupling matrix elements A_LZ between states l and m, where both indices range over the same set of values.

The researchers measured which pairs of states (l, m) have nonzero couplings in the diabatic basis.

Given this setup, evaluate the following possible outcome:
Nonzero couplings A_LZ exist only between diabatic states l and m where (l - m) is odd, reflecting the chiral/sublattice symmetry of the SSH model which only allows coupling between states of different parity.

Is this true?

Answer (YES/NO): YES